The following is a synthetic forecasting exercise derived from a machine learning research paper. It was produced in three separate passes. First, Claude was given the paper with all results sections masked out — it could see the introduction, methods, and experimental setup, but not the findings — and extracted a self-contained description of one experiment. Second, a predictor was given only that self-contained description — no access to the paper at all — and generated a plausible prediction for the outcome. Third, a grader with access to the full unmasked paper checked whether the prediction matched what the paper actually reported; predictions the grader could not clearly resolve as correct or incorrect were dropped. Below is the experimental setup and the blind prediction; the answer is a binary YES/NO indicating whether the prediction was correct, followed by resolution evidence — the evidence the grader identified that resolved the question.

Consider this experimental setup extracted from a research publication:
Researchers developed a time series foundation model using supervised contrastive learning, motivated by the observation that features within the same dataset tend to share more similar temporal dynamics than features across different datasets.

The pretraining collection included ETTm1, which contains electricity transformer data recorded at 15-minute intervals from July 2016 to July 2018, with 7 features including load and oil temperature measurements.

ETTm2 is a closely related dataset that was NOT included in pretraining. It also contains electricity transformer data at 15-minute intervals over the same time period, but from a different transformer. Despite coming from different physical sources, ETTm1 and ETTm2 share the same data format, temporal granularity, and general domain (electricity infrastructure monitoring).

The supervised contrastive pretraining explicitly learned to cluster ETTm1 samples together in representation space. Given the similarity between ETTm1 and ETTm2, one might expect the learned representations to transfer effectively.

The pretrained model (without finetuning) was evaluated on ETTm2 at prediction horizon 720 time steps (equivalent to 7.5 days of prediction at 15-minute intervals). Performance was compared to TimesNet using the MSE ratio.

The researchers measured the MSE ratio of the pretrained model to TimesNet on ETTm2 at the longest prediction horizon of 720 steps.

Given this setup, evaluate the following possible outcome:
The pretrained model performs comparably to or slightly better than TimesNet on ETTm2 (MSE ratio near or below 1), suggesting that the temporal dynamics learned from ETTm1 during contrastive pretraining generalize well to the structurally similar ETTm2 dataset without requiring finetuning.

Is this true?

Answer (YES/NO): NO